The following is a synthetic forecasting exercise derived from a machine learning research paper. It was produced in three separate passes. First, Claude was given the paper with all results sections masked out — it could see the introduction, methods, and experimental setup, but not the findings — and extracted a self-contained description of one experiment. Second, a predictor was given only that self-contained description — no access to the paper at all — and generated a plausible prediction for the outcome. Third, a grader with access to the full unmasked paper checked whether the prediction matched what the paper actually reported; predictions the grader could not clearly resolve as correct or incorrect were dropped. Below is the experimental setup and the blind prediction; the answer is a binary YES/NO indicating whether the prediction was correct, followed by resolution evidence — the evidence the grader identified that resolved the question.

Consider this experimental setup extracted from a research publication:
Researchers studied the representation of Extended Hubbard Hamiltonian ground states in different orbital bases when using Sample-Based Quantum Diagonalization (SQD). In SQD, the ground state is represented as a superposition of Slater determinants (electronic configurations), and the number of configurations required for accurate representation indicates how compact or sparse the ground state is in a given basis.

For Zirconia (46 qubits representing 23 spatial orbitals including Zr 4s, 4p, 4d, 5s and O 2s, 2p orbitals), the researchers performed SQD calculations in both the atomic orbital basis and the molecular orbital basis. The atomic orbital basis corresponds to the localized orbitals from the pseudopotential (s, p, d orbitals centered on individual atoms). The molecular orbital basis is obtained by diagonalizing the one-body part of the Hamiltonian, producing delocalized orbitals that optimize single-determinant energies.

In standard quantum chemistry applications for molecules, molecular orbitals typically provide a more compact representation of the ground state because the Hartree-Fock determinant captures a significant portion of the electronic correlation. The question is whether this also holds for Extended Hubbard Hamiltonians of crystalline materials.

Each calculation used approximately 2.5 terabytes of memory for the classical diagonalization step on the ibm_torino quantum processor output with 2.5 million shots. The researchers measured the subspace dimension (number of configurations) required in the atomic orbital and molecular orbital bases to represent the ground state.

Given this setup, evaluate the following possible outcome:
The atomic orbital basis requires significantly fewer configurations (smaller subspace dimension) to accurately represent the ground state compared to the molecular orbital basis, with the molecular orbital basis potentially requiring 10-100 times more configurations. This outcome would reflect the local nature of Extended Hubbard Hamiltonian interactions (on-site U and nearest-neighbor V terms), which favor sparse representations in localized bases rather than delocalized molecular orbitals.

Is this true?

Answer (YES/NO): NO